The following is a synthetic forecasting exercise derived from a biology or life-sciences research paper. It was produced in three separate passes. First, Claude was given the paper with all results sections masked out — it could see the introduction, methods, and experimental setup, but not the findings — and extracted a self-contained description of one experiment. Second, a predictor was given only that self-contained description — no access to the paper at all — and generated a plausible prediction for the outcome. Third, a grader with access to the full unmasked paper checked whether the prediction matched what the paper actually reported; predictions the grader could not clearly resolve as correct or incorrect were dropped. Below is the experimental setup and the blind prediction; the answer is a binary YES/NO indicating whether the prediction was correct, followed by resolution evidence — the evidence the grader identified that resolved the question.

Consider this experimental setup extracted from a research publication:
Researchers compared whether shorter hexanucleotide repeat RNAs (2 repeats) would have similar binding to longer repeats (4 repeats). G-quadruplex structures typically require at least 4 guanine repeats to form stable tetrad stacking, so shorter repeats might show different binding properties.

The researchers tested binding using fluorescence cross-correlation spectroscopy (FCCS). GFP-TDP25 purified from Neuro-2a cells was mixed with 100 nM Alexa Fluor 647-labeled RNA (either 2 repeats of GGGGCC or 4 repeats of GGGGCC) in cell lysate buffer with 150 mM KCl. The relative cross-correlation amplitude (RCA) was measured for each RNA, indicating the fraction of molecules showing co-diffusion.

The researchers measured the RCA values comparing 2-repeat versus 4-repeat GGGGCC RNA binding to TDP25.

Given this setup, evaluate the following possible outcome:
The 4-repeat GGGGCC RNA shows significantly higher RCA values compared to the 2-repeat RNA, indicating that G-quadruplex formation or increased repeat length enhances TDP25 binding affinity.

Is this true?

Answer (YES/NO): YES